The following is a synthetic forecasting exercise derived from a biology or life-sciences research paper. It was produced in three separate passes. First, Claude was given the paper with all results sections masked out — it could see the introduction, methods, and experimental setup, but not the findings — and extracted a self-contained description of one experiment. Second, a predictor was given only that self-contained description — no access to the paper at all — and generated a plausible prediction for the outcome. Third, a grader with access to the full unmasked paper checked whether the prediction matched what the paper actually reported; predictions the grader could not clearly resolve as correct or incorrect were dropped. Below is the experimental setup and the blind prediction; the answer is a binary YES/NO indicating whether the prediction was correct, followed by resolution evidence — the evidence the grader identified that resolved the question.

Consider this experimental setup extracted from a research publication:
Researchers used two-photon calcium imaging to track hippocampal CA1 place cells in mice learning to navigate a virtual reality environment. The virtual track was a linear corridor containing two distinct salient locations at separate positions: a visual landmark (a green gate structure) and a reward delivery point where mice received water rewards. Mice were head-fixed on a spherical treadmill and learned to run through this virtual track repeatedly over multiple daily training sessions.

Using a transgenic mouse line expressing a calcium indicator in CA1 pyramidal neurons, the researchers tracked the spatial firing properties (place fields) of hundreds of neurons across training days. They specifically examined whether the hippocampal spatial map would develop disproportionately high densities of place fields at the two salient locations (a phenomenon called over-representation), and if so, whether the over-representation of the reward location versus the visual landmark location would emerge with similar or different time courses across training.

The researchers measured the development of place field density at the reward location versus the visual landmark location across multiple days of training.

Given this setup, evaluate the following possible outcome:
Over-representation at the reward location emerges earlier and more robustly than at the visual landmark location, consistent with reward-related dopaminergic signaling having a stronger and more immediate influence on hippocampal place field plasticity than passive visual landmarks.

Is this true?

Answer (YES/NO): YES